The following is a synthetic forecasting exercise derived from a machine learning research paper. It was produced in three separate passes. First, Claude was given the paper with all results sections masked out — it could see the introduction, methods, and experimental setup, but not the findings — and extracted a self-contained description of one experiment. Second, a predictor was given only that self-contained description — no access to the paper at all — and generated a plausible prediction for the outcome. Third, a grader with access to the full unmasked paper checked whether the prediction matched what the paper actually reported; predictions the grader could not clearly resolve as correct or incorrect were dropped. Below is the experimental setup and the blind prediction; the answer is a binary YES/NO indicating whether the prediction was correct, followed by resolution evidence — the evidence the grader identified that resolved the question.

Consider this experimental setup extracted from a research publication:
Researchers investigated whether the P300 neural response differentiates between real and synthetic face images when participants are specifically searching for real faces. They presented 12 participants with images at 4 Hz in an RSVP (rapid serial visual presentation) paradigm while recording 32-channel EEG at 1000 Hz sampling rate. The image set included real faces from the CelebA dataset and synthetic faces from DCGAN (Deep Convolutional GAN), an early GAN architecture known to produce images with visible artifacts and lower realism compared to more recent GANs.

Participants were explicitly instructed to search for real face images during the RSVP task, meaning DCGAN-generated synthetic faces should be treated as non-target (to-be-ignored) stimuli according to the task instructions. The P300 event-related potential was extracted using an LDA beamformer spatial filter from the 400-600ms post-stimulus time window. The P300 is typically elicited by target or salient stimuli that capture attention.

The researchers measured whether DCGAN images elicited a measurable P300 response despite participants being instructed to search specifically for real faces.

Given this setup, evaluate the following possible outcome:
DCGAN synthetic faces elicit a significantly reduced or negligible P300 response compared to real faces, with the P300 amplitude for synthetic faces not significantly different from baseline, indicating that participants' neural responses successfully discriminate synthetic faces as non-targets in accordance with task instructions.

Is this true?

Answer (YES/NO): NO